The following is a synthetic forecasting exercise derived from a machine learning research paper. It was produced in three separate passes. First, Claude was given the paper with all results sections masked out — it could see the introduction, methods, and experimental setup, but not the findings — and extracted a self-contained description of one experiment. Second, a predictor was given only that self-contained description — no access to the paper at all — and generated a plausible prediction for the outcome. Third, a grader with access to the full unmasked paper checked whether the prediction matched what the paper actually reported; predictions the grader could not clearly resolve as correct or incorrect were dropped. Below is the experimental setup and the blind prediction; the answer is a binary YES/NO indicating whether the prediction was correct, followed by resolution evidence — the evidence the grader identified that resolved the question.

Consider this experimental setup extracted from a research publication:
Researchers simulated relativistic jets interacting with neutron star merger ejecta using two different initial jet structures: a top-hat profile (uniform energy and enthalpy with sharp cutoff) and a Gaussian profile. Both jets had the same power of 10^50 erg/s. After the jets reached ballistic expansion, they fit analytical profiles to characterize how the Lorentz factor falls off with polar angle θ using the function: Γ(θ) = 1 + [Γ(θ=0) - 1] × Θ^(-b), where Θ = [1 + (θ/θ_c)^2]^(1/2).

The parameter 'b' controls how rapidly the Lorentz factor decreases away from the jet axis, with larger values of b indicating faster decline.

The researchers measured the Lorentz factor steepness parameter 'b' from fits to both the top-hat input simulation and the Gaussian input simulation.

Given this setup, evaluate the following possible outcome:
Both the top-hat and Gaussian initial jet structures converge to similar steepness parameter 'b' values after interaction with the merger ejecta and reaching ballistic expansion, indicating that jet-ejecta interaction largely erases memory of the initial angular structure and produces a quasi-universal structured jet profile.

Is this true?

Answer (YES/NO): NO